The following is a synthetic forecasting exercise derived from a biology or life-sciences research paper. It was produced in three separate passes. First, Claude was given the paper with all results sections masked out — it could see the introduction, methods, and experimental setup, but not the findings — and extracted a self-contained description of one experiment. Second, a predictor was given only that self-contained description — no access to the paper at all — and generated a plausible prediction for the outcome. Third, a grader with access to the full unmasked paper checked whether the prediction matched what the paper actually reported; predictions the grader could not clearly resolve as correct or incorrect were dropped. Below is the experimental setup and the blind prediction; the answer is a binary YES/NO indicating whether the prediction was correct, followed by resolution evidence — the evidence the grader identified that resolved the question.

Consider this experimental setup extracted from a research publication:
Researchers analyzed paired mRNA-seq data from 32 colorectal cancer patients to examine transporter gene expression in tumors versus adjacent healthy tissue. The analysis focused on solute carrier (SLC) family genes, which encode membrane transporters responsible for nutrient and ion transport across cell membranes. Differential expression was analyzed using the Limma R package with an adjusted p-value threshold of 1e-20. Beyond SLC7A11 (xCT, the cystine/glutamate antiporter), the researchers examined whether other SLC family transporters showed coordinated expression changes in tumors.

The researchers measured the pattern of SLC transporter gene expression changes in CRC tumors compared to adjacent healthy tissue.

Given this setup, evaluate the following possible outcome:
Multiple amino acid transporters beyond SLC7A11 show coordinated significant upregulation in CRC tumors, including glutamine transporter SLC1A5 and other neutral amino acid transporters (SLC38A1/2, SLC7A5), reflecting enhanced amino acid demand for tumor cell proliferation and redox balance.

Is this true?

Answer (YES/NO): NO